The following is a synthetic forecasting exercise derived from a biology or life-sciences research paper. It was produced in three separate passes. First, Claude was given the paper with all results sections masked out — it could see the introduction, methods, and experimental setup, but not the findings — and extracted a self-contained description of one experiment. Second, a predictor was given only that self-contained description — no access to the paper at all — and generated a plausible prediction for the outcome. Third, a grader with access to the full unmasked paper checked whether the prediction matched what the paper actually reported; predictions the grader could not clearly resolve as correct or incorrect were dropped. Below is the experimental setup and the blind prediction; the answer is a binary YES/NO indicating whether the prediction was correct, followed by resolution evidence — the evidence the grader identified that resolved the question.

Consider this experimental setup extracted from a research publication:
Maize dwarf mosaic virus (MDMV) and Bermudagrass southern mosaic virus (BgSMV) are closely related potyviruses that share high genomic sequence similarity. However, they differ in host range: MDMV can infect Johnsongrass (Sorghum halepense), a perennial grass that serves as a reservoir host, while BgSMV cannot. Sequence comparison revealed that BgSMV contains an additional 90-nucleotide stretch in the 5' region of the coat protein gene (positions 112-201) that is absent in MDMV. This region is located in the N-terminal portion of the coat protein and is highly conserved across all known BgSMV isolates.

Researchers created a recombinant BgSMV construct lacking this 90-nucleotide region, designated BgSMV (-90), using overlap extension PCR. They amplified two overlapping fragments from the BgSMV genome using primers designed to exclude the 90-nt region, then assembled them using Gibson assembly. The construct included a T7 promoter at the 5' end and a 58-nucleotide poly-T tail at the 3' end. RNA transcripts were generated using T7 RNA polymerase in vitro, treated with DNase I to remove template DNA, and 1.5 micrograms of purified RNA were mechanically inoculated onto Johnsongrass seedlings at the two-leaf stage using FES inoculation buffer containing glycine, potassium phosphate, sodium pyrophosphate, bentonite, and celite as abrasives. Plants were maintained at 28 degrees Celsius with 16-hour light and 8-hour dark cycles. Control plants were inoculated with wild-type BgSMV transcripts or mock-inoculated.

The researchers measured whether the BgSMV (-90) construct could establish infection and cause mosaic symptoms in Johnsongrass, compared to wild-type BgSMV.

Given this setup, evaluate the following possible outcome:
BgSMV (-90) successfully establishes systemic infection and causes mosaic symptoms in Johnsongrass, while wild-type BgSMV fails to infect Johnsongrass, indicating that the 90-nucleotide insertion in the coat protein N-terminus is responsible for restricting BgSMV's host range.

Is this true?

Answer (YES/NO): YES